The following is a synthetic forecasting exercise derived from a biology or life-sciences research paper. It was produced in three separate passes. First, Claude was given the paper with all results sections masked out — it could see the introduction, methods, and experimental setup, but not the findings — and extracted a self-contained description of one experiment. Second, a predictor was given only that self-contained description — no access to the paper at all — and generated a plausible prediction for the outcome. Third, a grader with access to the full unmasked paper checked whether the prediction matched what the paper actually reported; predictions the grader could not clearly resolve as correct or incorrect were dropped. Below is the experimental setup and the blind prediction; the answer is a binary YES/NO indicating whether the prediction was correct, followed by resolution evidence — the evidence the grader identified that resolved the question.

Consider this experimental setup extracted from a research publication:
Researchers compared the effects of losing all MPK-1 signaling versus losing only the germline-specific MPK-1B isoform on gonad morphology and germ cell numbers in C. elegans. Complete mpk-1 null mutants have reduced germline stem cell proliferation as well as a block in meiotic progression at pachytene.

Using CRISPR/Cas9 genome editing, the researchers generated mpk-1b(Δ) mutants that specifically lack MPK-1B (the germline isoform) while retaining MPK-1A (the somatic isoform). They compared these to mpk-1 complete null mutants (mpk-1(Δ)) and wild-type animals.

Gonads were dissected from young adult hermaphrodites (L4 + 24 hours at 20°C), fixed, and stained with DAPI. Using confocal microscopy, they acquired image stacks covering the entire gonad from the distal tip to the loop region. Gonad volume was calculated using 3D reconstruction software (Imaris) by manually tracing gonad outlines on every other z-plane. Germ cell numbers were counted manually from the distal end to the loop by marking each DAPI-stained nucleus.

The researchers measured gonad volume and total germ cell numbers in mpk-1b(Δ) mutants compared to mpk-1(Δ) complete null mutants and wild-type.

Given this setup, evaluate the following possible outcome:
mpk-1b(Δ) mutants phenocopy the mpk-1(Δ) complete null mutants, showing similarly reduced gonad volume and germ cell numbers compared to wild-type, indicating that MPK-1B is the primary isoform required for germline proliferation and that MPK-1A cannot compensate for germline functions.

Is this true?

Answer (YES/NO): NO